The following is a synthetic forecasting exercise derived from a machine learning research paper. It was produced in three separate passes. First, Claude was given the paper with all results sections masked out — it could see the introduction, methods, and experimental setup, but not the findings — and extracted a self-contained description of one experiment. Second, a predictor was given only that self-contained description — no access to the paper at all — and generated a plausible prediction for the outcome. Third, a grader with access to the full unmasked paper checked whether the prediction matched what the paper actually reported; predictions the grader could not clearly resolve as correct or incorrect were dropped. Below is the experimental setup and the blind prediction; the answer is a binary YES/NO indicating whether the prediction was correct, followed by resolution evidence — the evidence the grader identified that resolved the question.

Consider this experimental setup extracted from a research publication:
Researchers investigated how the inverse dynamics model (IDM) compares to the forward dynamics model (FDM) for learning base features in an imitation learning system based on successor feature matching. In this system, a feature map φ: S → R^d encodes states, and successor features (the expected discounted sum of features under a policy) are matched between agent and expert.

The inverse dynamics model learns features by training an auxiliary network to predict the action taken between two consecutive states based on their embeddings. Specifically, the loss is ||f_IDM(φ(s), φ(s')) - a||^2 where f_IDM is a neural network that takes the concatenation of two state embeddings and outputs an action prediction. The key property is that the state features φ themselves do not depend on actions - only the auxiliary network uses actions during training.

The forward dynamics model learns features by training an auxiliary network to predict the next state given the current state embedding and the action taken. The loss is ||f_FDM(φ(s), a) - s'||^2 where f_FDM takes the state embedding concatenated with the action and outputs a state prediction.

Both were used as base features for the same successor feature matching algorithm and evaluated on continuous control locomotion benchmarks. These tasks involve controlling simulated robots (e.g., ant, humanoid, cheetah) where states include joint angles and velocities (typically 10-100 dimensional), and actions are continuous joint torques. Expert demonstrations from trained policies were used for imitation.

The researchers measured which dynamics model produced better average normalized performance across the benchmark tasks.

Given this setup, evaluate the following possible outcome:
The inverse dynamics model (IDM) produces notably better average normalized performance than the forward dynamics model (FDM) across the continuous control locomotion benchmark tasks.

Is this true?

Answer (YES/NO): NO